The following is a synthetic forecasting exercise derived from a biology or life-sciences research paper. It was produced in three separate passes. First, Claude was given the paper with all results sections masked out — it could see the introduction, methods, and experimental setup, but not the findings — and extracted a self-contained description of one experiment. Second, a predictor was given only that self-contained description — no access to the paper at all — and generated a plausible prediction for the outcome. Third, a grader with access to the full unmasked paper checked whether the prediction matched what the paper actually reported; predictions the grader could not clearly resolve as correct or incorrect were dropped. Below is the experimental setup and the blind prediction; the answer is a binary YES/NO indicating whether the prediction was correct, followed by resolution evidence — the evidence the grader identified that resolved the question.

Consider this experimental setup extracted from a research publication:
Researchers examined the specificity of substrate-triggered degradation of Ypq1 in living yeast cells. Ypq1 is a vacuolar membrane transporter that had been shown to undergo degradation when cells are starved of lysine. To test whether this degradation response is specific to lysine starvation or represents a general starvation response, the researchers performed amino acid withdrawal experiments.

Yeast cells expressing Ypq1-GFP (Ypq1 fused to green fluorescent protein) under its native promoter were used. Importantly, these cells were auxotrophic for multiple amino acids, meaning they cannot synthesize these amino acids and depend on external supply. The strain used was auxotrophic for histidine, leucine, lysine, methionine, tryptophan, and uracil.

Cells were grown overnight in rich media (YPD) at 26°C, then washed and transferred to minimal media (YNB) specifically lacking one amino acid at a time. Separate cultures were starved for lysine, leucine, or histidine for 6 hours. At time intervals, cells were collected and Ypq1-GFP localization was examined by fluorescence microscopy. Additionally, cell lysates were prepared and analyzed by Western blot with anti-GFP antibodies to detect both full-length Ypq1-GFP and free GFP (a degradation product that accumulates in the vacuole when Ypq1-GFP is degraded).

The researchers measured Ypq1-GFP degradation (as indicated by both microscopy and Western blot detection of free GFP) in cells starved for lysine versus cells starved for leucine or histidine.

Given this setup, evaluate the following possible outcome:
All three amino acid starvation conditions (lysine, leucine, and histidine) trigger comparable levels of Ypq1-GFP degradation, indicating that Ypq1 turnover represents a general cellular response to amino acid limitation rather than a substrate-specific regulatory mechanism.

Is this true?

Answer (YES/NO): NO